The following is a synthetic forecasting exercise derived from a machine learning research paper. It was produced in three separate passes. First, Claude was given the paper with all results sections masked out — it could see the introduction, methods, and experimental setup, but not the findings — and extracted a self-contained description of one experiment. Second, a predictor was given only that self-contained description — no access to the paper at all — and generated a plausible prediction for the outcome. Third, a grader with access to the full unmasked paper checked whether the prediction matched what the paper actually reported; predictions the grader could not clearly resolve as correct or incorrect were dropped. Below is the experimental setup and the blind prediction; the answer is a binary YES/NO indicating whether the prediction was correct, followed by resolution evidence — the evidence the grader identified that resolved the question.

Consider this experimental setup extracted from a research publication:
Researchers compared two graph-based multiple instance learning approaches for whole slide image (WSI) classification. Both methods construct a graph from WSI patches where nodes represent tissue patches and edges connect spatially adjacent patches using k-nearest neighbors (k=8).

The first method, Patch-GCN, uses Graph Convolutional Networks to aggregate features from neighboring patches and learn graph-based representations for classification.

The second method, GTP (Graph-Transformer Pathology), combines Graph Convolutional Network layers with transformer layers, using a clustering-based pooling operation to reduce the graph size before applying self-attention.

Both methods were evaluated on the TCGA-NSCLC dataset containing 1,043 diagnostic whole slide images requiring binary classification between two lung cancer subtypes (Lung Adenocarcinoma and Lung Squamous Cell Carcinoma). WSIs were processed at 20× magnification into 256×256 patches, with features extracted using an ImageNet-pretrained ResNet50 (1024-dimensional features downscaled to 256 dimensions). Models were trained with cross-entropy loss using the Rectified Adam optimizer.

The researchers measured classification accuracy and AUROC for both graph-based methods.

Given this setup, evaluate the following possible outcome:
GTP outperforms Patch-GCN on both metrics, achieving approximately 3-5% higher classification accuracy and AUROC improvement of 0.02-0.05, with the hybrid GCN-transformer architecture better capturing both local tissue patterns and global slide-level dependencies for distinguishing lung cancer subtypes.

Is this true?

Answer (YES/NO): NO